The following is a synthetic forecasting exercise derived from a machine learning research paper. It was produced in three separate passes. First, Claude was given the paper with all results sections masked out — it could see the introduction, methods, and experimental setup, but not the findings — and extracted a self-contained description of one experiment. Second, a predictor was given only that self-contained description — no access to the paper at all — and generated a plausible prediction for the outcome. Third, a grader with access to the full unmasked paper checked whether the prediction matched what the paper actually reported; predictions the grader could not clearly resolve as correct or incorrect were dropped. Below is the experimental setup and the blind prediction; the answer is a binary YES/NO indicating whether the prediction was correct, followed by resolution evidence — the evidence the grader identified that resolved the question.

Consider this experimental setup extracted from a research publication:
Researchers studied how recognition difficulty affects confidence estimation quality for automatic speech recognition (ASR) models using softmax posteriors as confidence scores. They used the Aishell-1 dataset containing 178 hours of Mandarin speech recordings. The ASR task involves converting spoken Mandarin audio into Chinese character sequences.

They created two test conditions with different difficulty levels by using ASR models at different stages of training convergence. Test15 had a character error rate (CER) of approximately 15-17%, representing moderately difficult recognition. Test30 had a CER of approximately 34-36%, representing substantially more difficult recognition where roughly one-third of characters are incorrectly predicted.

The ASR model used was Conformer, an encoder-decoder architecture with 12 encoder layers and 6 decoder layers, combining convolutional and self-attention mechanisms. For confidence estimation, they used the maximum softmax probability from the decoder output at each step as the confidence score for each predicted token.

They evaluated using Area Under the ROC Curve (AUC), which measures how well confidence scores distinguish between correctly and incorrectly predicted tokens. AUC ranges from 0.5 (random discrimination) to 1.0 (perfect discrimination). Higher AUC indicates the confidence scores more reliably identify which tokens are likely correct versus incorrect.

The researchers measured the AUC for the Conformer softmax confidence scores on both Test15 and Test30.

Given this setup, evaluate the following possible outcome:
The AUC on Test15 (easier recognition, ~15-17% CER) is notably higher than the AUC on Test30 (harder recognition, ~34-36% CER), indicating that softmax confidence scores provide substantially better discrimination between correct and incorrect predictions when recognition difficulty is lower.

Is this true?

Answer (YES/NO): YES